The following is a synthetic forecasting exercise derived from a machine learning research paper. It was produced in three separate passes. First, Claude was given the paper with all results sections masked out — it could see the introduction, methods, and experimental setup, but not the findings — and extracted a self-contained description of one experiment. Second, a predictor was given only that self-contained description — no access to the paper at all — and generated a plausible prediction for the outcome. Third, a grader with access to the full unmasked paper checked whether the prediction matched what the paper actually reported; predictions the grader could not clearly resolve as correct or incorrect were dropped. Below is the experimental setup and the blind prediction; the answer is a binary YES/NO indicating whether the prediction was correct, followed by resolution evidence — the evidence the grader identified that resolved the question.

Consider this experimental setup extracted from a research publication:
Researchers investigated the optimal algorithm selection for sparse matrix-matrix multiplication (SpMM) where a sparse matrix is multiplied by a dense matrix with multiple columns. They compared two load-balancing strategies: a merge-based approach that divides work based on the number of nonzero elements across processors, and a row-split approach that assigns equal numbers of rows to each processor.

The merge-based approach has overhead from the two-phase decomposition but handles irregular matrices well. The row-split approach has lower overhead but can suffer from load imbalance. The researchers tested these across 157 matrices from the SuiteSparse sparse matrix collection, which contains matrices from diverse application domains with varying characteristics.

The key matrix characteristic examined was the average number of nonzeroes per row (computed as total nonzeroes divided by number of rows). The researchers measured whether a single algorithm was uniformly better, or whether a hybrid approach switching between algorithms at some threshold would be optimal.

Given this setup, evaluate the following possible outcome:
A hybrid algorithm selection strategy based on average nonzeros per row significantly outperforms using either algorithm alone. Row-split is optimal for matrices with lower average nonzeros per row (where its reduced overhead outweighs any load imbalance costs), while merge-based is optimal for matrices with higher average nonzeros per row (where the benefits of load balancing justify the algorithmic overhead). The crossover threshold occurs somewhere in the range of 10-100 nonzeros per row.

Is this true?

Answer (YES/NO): NO